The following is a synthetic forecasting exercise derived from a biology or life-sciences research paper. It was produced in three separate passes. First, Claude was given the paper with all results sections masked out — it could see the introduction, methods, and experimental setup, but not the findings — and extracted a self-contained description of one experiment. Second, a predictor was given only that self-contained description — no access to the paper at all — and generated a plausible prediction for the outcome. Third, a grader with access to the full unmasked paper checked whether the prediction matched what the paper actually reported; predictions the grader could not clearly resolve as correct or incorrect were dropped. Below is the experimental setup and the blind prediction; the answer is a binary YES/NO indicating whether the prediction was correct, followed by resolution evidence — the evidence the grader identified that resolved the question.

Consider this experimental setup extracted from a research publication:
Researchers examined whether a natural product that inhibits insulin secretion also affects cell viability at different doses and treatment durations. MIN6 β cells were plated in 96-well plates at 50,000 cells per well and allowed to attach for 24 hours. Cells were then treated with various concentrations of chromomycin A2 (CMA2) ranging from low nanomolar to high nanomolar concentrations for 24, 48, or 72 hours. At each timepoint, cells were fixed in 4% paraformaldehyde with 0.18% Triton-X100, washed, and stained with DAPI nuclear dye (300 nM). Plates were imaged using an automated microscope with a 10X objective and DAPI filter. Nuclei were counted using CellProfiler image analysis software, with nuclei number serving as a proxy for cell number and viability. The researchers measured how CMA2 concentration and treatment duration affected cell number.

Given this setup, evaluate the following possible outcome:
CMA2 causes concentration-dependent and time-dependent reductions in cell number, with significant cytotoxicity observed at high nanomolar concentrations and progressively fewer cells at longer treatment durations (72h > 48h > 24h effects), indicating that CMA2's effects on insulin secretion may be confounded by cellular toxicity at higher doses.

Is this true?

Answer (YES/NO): NO